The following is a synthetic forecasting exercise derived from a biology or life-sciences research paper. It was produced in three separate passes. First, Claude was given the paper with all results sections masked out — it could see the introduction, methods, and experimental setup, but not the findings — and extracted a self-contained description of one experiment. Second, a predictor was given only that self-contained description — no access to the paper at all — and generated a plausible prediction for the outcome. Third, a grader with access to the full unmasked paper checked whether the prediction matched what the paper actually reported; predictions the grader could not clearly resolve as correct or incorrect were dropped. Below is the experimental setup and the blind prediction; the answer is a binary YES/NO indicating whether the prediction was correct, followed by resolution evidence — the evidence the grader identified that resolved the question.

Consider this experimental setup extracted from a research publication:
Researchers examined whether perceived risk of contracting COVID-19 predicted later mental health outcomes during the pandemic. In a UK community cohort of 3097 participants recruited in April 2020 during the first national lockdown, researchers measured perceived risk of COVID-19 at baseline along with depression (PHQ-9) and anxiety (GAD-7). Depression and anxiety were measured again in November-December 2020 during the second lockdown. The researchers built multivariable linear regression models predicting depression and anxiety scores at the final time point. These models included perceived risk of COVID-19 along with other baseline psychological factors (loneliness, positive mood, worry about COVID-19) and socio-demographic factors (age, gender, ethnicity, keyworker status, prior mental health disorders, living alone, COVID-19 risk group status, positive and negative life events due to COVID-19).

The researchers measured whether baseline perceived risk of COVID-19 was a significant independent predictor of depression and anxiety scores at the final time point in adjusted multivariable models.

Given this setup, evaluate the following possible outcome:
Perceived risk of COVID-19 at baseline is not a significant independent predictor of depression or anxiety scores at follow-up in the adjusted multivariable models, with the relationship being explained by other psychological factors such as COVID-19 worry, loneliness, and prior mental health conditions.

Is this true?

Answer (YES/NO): YES